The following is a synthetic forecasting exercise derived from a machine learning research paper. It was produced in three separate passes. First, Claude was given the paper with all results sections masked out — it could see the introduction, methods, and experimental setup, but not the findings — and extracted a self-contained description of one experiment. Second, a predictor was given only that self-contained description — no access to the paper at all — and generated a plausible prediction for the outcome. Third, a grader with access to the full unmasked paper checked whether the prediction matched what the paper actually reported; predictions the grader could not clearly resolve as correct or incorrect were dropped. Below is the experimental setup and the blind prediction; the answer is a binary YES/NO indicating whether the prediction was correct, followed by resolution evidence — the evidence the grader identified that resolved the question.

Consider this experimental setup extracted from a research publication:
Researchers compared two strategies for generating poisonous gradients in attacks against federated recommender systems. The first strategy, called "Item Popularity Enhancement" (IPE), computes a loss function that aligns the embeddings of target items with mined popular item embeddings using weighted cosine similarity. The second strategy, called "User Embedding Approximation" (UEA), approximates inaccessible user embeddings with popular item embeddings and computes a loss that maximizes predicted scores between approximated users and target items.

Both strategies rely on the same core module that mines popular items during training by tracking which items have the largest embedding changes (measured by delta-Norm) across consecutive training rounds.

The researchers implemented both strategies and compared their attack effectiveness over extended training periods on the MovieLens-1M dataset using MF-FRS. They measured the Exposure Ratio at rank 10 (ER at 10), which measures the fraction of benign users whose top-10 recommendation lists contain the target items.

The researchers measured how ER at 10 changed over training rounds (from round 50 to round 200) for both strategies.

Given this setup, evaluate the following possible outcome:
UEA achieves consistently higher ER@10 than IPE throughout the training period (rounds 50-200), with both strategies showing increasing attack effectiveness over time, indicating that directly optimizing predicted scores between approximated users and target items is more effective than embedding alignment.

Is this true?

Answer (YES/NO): NO